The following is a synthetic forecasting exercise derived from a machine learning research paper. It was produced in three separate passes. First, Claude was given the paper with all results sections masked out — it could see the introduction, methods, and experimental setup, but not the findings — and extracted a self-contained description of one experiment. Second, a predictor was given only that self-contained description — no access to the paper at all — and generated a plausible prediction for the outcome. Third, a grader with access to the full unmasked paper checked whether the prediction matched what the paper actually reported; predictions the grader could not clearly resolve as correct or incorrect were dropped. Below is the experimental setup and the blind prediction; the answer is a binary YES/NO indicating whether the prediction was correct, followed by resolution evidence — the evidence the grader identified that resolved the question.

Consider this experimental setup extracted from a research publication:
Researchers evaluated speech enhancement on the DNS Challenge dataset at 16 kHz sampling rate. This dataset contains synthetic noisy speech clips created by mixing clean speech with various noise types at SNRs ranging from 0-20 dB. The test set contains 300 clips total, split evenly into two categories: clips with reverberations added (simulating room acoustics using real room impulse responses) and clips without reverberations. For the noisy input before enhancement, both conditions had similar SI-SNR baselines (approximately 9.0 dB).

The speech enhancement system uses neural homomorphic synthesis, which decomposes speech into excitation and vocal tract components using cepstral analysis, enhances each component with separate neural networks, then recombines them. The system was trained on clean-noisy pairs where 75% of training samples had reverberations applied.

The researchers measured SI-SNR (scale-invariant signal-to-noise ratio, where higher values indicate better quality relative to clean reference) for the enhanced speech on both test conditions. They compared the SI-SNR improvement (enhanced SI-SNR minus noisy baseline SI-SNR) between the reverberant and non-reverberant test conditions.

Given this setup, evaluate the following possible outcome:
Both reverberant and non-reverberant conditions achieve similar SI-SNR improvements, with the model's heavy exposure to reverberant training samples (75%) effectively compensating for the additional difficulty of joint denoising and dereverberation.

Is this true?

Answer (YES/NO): NO